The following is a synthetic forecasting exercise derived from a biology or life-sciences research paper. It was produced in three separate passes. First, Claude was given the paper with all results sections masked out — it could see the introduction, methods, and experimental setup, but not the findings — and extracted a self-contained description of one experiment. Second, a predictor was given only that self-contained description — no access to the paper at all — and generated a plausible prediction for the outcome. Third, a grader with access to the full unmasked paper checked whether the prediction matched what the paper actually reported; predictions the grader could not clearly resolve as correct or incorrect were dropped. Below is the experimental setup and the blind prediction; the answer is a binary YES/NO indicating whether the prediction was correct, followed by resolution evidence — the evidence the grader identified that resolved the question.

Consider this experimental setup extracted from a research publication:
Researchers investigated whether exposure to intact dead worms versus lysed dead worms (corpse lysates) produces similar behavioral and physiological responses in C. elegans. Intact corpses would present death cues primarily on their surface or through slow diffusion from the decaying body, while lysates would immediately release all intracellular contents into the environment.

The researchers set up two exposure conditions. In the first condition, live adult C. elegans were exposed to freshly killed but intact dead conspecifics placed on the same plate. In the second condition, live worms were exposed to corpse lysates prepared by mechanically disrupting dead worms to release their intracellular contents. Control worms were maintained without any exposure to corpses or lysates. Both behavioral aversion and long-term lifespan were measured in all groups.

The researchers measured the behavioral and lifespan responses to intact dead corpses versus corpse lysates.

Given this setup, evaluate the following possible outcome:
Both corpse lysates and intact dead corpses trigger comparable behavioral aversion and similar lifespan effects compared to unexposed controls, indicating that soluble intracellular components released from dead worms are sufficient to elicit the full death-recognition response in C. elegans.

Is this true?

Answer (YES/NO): YES